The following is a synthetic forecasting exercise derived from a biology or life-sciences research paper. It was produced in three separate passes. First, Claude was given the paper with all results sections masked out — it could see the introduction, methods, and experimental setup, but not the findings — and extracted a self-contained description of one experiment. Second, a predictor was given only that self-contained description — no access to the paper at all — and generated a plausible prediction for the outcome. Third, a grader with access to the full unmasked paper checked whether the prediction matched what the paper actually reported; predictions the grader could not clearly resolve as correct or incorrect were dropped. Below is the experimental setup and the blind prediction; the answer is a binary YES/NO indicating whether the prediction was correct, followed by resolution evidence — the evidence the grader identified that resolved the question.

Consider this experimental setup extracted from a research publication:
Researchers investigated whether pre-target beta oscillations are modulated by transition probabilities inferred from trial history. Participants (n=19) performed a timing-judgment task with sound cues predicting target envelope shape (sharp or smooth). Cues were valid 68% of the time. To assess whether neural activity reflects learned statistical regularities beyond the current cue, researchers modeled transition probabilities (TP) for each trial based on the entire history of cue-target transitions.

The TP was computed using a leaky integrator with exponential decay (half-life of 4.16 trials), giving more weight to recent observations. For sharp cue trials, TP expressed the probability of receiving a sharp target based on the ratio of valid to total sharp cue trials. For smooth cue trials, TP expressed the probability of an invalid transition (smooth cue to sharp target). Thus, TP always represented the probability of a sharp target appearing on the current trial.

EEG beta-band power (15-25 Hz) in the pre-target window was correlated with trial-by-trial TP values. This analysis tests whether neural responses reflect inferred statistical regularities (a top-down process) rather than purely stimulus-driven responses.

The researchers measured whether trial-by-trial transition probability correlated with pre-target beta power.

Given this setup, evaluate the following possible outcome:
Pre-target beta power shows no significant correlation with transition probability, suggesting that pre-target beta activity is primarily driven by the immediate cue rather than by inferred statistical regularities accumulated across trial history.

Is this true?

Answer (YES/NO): NO